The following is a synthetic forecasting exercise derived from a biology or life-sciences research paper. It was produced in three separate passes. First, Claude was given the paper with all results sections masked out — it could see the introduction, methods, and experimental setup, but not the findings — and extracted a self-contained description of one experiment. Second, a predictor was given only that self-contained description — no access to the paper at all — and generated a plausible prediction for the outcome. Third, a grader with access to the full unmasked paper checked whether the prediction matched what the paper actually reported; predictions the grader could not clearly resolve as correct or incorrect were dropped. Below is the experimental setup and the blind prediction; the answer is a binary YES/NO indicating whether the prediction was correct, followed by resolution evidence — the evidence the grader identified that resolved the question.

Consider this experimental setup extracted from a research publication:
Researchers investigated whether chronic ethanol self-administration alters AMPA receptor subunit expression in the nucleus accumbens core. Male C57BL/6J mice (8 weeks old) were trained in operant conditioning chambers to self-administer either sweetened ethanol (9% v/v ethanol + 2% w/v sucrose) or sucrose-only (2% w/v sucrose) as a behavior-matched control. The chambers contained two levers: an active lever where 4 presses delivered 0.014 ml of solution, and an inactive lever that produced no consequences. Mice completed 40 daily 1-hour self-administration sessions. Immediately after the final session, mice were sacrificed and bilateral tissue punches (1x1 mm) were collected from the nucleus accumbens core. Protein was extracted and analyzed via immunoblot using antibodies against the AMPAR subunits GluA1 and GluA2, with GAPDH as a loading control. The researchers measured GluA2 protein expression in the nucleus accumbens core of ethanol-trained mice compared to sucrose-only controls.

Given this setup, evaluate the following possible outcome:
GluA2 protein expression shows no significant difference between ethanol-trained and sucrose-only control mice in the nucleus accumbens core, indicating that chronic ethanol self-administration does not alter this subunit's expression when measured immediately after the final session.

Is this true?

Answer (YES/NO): NO